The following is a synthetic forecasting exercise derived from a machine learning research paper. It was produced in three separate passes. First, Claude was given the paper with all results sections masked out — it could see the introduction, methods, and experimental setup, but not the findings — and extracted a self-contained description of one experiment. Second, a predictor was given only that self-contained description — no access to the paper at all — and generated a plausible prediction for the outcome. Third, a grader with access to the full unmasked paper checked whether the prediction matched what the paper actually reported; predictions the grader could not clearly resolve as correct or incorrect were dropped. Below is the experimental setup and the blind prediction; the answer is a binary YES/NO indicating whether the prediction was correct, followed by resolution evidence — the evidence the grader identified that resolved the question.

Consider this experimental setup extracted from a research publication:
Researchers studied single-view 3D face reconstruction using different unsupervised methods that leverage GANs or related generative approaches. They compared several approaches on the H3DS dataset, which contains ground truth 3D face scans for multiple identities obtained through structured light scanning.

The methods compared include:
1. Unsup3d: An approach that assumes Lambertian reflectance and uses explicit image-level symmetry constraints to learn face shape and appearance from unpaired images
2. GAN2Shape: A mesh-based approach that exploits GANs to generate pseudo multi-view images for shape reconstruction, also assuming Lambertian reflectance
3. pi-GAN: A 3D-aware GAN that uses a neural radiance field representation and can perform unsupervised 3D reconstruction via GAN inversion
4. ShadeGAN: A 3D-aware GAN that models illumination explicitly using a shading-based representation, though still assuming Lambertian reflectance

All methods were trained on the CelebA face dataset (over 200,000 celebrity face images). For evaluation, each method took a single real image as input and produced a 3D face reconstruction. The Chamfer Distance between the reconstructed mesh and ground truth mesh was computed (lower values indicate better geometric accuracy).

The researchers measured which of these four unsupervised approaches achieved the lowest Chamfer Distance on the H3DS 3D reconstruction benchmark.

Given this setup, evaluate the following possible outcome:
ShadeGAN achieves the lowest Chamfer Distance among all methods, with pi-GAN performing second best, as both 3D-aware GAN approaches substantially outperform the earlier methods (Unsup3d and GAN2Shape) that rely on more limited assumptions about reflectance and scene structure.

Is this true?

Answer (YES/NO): NO